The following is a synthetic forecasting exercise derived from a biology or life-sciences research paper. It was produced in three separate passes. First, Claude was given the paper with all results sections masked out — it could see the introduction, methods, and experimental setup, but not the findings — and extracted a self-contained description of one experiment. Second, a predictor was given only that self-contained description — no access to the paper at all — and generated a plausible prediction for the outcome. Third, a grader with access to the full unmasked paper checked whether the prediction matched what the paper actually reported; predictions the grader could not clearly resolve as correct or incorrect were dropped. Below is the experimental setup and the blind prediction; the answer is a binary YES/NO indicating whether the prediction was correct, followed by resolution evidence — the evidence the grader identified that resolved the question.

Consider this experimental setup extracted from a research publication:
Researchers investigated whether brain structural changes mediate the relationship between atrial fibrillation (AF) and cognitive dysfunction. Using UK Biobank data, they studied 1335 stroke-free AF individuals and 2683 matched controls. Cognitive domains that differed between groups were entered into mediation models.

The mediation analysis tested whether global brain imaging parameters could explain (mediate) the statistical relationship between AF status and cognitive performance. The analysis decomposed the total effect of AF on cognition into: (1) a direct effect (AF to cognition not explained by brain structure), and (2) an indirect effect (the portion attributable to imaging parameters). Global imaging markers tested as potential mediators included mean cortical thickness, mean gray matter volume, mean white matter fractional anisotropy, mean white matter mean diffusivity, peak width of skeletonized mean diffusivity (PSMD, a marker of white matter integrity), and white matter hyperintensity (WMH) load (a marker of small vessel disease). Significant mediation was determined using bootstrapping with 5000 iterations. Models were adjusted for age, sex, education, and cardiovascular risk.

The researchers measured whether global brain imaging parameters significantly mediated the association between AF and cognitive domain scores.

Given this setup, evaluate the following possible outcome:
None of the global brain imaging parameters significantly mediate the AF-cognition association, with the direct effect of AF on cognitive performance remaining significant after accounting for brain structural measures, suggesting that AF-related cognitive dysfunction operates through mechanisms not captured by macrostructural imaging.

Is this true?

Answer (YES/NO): NO